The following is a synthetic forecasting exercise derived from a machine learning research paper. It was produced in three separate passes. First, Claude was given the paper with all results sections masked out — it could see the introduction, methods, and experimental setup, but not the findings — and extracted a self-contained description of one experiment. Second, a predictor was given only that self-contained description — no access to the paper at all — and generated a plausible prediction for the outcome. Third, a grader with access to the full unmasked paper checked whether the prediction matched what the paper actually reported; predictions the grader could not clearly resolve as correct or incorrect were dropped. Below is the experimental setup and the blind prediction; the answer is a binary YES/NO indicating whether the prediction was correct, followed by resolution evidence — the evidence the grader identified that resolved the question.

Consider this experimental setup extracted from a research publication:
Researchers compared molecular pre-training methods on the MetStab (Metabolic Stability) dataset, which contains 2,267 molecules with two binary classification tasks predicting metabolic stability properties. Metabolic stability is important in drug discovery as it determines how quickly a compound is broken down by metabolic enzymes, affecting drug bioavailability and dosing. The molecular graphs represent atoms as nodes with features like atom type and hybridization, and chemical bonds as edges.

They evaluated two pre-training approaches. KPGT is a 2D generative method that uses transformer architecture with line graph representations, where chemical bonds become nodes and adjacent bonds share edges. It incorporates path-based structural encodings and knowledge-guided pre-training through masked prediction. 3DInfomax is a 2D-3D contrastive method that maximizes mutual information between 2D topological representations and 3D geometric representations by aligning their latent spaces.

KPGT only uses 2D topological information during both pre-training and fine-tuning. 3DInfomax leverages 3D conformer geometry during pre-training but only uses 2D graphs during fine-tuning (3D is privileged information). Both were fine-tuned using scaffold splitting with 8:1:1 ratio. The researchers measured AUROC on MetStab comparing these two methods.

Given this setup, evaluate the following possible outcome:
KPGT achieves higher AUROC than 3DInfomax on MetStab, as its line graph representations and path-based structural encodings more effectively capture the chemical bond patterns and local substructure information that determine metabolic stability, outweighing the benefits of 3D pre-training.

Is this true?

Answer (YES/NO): YES